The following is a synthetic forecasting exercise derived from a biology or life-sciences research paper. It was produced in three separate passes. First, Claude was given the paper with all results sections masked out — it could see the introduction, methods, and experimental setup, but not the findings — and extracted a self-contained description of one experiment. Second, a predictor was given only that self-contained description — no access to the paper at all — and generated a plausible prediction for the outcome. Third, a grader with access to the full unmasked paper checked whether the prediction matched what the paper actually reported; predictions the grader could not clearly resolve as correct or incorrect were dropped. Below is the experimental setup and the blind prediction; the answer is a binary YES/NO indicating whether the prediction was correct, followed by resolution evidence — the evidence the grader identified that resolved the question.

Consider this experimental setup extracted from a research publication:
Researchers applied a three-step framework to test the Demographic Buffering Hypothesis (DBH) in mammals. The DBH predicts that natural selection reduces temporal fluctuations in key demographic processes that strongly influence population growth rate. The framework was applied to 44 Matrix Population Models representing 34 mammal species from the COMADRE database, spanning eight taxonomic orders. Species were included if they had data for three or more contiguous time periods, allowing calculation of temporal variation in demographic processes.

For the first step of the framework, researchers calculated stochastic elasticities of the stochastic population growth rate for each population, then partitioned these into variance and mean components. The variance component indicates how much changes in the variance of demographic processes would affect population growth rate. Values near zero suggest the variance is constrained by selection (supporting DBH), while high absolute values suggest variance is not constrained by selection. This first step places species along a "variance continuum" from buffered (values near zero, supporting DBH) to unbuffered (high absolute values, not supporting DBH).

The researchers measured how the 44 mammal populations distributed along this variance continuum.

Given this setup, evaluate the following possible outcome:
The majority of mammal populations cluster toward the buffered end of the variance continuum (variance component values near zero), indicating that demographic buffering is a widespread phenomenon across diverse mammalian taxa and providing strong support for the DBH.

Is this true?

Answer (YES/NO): NO